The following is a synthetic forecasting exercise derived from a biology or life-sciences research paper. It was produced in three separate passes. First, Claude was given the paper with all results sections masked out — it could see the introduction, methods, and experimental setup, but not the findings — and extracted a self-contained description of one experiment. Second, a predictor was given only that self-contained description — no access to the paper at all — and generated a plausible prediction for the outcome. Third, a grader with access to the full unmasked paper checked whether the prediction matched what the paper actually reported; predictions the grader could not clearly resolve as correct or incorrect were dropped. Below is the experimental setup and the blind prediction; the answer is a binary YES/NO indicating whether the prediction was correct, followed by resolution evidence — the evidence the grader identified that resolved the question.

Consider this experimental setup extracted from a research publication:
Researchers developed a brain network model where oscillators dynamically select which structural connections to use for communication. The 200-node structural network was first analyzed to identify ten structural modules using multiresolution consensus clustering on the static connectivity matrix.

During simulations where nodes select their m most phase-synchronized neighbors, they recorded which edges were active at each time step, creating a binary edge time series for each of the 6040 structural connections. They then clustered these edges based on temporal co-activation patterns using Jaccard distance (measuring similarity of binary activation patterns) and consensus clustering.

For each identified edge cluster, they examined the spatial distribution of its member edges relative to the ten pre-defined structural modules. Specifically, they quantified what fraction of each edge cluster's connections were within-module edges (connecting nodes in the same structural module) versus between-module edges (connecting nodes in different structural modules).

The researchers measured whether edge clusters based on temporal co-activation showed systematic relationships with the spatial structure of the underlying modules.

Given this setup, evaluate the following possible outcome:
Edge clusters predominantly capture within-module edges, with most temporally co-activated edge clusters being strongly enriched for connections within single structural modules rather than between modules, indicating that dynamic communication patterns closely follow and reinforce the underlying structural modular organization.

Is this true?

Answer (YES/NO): NO